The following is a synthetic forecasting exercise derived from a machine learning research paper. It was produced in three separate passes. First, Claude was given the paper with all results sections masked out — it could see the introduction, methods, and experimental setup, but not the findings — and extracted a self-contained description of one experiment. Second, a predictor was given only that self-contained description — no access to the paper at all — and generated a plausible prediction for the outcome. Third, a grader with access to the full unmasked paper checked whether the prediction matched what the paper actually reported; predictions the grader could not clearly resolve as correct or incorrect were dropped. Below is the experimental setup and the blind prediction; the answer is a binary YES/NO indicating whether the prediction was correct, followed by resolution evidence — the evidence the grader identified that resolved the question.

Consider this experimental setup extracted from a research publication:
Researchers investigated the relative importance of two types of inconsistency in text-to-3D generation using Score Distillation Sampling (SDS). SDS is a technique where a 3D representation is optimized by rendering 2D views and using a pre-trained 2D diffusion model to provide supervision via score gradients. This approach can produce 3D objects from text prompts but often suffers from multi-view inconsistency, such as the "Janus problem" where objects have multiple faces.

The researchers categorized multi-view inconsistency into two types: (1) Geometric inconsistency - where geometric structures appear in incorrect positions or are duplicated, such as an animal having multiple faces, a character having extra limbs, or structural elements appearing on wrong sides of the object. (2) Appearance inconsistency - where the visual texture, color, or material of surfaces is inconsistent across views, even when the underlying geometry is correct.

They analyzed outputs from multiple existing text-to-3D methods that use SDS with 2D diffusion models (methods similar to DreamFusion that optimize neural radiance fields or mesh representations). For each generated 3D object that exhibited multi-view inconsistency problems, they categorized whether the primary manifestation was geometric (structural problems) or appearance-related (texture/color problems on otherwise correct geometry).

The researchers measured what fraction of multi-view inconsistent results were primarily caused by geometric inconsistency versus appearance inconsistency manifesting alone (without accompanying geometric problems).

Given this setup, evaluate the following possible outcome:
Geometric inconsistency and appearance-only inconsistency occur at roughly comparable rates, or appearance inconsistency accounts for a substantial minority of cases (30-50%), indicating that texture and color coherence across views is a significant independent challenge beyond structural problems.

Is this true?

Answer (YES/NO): NO